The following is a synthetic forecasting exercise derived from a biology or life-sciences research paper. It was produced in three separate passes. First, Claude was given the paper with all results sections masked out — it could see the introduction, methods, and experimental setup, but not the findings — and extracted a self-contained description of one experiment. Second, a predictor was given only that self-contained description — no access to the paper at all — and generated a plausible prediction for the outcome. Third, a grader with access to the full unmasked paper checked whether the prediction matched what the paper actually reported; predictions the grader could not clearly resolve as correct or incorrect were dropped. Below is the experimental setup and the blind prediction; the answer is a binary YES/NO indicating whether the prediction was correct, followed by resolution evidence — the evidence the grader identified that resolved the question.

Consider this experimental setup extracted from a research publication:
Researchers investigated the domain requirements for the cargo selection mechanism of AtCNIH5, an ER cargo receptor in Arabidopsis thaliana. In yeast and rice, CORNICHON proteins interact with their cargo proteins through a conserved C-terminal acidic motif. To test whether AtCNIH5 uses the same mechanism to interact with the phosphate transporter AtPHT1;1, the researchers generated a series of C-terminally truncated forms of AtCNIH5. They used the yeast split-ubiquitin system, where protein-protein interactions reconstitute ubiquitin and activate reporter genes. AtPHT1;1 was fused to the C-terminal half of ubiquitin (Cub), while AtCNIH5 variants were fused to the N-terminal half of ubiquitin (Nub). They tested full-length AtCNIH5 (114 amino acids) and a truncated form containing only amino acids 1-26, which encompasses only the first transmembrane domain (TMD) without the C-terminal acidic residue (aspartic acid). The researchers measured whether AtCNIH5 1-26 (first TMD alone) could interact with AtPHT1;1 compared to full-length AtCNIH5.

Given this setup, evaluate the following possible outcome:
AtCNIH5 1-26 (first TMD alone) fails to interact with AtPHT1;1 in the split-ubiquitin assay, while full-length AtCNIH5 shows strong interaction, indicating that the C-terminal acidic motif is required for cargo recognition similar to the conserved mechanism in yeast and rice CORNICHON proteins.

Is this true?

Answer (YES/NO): NO